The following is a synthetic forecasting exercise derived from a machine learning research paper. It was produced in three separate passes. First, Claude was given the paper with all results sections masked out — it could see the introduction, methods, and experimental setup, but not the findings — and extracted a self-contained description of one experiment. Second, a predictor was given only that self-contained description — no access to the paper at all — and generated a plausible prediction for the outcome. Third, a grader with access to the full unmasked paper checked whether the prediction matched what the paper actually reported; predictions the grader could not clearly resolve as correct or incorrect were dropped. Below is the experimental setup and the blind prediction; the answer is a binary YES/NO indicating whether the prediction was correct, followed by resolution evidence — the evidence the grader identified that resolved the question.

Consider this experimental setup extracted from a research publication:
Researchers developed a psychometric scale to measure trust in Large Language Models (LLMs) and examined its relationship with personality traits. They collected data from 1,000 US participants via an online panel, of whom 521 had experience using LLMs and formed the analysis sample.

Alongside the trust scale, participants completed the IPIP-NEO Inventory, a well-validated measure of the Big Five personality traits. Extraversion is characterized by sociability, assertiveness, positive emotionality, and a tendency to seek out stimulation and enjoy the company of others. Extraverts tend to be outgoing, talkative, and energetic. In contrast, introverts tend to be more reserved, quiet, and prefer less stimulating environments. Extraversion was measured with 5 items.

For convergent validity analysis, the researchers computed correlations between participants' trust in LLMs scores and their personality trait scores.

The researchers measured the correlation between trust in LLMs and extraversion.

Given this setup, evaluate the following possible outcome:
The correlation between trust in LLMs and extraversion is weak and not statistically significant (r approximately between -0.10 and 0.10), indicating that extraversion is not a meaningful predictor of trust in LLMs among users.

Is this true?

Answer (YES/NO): NO